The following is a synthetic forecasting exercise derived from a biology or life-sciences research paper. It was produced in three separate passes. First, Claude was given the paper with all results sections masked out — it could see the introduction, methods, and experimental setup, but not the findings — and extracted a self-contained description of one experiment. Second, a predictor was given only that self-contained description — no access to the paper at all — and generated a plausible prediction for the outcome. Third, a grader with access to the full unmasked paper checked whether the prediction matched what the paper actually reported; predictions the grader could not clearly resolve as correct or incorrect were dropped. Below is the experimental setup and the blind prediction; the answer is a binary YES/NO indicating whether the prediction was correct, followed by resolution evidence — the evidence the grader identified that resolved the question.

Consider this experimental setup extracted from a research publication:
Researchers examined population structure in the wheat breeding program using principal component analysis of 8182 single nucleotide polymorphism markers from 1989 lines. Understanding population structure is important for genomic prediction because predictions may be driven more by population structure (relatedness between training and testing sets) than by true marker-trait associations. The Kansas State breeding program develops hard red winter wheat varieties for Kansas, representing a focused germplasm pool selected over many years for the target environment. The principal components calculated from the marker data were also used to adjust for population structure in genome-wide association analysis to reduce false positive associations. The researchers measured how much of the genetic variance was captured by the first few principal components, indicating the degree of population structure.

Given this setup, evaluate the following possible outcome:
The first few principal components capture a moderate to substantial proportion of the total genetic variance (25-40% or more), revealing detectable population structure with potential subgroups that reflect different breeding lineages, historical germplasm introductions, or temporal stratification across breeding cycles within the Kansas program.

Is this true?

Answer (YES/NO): NO